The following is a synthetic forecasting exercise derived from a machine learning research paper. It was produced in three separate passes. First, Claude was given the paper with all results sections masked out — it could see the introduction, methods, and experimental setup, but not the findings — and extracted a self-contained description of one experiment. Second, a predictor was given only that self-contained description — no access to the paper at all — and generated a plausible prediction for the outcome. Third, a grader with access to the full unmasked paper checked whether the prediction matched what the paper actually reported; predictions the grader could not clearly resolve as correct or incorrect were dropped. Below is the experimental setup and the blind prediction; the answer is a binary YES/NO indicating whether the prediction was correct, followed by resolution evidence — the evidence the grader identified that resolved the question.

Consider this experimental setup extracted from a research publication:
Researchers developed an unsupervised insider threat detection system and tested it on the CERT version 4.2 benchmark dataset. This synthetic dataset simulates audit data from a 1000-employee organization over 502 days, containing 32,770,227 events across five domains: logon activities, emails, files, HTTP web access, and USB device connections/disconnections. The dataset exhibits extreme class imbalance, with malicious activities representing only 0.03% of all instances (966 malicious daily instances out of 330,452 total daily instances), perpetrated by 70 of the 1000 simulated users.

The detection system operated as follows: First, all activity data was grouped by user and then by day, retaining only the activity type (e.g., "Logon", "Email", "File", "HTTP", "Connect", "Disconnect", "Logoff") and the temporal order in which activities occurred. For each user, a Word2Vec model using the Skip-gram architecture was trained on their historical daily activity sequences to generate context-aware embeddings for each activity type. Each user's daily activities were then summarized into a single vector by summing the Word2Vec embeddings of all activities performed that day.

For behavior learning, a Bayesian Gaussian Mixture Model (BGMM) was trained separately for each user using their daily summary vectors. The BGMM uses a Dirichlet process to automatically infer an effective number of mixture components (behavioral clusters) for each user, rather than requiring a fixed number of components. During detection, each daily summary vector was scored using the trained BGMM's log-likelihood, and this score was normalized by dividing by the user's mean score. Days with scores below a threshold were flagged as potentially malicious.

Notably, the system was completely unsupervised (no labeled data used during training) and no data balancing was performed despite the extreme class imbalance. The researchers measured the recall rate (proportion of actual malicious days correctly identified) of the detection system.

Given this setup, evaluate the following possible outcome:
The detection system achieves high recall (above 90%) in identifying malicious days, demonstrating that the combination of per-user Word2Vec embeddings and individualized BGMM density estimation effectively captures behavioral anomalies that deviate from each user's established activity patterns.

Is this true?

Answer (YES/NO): NO